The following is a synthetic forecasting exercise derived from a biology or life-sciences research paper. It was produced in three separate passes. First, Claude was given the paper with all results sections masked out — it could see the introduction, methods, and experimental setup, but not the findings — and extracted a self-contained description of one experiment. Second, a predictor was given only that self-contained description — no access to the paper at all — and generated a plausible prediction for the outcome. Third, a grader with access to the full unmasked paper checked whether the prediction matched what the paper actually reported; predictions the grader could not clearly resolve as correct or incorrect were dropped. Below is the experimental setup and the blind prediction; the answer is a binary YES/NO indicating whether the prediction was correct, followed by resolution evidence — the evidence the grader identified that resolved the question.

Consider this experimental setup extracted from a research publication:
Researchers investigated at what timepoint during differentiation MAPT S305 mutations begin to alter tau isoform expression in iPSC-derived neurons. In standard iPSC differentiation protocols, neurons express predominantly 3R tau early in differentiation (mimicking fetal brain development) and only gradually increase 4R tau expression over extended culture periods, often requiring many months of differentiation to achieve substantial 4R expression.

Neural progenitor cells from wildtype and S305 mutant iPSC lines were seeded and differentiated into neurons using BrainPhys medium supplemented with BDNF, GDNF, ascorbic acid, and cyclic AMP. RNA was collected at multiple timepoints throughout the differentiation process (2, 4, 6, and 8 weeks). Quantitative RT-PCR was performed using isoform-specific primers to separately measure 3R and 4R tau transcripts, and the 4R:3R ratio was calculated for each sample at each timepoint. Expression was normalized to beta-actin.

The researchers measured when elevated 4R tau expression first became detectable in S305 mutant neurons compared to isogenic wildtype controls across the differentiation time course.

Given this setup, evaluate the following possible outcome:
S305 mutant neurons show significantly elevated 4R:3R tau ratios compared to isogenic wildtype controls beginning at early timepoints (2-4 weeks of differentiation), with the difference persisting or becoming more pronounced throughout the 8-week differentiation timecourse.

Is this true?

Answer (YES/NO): YES